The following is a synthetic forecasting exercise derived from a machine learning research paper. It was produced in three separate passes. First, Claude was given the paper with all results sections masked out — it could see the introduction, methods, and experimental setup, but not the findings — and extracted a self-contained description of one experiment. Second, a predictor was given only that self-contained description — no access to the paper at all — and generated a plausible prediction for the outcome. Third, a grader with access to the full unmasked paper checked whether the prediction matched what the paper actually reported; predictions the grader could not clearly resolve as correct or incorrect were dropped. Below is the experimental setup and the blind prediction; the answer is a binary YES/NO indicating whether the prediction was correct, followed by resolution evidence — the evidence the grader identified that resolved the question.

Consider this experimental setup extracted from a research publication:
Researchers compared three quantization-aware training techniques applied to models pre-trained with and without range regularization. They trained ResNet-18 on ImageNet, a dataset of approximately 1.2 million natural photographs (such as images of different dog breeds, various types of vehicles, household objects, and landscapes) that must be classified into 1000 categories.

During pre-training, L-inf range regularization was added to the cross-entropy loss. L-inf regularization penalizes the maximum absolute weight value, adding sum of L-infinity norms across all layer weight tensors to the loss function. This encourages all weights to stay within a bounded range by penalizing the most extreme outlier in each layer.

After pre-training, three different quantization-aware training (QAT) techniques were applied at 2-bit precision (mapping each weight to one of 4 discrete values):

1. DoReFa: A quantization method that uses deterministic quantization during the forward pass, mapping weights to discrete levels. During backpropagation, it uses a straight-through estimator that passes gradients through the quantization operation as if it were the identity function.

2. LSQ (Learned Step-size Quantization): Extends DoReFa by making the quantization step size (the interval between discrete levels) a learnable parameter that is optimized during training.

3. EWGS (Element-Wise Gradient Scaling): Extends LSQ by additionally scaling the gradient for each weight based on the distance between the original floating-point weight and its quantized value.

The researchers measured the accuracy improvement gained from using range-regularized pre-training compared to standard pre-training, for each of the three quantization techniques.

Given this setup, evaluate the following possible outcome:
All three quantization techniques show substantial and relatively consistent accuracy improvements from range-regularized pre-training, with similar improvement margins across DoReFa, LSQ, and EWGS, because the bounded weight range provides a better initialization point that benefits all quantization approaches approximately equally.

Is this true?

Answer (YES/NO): NO